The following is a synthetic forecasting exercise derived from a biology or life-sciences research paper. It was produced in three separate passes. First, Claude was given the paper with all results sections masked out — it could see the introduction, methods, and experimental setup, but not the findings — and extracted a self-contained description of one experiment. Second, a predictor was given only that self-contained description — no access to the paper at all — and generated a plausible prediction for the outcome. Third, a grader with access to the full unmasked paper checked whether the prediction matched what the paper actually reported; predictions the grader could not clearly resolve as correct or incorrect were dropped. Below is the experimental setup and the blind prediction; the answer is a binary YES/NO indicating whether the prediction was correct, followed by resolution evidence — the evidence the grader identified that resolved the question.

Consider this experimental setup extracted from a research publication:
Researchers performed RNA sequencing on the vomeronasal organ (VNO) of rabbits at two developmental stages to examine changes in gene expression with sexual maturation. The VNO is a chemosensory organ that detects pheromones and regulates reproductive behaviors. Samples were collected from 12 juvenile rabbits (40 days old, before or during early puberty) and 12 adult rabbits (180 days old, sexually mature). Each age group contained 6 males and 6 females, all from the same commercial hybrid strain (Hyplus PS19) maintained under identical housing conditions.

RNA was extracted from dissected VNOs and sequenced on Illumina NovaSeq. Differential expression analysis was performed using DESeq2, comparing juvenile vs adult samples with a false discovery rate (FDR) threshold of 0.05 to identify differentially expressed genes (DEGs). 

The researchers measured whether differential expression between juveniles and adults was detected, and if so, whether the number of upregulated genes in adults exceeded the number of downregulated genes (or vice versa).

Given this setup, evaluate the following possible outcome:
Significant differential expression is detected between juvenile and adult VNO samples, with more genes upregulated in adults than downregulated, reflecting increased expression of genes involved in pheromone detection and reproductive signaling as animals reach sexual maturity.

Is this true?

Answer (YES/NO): NO